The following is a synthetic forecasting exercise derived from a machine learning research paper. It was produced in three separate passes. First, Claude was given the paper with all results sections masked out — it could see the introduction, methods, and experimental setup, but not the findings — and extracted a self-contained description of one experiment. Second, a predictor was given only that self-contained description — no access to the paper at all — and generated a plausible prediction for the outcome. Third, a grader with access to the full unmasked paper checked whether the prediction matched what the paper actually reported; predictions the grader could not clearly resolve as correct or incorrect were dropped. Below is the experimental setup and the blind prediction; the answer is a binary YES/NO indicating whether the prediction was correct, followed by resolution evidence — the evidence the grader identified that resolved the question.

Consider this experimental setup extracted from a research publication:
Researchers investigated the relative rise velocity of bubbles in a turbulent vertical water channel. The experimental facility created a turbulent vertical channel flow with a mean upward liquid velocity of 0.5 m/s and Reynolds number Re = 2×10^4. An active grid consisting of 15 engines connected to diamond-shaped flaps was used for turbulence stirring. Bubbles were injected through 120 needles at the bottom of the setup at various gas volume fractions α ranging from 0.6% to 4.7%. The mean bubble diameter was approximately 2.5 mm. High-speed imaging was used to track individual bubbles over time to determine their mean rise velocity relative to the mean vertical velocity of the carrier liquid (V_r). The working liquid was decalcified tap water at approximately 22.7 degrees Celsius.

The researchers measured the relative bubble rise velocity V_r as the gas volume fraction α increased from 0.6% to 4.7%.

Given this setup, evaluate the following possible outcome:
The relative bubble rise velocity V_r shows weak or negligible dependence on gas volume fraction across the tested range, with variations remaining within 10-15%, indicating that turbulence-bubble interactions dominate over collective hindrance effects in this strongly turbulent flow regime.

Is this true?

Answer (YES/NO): NO